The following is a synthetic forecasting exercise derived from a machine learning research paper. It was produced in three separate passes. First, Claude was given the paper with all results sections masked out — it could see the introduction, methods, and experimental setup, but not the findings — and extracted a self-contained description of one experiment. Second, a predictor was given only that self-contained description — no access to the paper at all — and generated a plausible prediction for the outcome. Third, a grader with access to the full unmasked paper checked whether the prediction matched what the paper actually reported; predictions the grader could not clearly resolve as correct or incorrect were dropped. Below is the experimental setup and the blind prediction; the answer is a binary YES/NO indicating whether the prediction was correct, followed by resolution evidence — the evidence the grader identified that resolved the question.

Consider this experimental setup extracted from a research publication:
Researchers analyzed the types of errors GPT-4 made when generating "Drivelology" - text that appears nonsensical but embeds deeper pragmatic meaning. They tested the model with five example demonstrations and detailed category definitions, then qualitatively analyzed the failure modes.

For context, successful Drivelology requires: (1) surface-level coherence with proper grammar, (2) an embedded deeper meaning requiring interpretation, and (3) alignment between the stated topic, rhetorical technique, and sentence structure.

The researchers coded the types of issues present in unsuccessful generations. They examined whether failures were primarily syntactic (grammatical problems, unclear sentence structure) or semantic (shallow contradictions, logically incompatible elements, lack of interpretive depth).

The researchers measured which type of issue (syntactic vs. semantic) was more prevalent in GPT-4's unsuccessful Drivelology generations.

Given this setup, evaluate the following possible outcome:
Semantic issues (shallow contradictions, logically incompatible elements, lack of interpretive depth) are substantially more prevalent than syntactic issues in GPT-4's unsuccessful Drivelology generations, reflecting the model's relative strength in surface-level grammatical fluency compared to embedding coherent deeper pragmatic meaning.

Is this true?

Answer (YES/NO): YES